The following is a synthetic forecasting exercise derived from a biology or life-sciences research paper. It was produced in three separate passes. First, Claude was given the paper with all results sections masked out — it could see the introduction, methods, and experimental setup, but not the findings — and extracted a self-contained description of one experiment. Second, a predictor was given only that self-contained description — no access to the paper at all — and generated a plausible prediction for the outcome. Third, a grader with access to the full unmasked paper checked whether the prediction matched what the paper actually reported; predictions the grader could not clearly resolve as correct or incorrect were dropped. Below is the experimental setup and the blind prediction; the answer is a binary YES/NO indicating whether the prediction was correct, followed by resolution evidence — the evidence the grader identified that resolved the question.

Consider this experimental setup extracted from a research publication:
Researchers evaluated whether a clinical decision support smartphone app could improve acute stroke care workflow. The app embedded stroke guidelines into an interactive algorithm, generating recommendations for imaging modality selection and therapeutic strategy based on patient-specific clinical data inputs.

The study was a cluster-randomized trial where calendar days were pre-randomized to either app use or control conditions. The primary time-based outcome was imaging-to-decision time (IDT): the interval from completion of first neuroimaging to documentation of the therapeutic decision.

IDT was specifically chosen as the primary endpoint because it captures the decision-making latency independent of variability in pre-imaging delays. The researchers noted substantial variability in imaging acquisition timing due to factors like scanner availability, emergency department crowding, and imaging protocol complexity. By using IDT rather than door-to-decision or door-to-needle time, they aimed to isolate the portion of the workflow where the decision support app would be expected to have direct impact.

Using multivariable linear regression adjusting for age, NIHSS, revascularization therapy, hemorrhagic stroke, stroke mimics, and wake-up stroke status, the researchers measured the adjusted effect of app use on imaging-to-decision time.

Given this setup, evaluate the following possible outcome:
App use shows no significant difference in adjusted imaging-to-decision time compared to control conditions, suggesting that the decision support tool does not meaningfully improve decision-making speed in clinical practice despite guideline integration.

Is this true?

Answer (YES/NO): NO